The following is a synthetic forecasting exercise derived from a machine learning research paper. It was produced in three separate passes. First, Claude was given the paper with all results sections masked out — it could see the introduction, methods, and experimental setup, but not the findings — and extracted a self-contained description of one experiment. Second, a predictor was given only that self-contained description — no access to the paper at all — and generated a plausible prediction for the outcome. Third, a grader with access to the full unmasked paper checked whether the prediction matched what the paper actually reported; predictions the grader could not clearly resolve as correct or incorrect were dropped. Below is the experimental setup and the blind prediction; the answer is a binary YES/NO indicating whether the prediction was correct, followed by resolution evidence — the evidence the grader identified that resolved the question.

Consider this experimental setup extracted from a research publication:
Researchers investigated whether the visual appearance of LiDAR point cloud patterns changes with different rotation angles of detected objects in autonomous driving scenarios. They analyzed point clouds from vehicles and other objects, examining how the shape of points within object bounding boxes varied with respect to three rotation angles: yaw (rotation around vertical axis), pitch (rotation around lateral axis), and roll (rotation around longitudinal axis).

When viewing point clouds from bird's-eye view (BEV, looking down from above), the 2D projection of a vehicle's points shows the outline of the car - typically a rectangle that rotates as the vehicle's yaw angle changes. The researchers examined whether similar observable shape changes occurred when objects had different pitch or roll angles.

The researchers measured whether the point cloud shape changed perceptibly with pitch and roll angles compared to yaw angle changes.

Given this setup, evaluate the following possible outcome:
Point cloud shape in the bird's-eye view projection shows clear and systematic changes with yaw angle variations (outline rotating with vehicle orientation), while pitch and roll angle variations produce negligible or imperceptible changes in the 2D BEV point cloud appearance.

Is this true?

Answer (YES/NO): YES